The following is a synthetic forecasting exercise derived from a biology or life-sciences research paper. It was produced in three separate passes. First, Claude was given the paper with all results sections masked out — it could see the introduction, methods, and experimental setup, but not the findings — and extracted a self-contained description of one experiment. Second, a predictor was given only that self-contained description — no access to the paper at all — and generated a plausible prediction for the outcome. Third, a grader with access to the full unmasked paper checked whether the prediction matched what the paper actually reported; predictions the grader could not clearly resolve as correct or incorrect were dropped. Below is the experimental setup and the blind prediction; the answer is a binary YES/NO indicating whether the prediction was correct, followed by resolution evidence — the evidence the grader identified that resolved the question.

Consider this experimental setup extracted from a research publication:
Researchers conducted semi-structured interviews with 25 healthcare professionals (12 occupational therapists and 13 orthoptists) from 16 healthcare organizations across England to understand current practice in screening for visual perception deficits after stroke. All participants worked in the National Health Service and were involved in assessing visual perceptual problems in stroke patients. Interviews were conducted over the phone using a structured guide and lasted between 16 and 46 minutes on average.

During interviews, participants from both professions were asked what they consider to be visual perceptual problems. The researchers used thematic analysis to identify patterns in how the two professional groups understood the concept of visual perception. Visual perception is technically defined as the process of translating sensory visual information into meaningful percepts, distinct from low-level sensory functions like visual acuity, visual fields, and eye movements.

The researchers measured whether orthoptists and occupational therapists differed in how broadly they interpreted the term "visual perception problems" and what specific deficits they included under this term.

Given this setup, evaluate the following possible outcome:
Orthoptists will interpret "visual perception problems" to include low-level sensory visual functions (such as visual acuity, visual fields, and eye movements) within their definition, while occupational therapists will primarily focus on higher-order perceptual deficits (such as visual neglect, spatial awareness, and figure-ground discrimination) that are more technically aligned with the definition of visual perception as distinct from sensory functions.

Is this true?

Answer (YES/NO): NO